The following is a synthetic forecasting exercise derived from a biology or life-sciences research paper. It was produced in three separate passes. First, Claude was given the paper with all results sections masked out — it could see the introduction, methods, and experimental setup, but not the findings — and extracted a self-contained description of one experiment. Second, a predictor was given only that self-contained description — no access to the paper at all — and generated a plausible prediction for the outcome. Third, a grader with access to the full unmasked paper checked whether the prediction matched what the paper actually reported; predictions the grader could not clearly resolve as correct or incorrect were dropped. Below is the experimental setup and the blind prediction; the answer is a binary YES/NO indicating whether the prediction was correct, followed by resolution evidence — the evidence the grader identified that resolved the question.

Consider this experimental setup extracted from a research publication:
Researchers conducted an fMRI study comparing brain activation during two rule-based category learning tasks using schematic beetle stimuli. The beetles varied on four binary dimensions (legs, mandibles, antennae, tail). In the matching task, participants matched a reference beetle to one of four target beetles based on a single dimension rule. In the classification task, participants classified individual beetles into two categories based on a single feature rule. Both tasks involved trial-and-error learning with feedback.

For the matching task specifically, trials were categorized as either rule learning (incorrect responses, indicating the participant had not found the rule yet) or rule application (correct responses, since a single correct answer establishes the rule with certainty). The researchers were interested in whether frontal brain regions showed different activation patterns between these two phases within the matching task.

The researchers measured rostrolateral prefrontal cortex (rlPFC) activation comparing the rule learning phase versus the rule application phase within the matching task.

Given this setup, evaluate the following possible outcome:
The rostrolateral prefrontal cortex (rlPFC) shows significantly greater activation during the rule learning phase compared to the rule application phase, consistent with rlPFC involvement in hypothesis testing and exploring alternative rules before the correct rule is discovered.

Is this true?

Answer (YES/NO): YES